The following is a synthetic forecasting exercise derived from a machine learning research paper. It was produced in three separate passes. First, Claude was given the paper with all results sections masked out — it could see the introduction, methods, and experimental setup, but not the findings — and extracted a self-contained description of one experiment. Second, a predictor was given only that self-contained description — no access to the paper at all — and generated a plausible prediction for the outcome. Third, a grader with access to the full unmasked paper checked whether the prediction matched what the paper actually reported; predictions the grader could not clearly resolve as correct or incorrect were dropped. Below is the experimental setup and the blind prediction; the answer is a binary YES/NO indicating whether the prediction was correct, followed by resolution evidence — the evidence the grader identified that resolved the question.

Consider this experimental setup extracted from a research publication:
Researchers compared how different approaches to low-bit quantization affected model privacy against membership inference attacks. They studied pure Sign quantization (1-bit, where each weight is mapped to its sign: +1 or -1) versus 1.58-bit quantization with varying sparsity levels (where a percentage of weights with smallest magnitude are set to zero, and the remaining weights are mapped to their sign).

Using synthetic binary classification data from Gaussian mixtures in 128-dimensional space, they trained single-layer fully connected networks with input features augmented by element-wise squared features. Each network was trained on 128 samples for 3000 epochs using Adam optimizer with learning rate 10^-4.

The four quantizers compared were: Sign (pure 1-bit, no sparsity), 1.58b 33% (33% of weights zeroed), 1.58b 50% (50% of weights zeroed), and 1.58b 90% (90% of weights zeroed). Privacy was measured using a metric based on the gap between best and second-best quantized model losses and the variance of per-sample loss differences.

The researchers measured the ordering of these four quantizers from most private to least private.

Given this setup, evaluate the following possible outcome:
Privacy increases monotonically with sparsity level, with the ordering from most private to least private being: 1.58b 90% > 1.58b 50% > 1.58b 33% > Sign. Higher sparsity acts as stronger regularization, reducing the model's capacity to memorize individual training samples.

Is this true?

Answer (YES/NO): YES